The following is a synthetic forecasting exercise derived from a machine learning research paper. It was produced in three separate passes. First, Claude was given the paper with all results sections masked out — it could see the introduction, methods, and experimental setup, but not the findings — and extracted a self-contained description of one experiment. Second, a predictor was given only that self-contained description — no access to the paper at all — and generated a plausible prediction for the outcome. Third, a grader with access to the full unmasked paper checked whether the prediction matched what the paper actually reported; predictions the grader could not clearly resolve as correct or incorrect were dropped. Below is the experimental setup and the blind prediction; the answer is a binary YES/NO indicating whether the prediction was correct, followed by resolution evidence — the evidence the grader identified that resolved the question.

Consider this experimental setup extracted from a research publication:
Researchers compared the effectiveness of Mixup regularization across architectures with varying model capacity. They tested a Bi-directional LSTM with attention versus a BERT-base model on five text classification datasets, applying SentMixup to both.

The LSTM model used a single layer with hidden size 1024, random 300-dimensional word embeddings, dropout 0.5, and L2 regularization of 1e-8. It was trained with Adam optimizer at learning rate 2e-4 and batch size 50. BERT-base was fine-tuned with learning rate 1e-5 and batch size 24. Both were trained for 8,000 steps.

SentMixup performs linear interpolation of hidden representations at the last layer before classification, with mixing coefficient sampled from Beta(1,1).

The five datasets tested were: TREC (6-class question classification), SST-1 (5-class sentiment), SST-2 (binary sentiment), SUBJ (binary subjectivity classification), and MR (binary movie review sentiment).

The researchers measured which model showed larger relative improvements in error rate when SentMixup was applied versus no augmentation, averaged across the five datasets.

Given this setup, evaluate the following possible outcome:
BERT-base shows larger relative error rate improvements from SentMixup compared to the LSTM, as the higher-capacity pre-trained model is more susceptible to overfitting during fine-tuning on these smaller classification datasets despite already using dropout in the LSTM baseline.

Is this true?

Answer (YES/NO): NO